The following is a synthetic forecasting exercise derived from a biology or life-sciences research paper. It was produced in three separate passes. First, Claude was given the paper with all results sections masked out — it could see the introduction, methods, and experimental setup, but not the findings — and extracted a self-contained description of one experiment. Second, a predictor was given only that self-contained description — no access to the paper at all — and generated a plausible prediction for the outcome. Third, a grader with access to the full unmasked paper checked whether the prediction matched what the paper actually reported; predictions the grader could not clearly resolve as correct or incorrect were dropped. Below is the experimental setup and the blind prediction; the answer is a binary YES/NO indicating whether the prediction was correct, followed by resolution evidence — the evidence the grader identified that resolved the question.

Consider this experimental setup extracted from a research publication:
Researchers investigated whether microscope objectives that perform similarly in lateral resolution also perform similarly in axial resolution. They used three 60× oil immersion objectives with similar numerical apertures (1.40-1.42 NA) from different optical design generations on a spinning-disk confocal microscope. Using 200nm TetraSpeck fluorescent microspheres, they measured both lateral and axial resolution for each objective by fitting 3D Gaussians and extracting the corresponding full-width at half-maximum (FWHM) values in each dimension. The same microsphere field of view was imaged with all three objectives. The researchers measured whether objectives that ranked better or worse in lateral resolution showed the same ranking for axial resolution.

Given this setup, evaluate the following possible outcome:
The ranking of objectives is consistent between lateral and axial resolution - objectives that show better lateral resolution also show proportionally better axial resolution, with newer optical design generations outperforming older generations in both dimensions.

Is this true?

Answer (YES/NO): NO